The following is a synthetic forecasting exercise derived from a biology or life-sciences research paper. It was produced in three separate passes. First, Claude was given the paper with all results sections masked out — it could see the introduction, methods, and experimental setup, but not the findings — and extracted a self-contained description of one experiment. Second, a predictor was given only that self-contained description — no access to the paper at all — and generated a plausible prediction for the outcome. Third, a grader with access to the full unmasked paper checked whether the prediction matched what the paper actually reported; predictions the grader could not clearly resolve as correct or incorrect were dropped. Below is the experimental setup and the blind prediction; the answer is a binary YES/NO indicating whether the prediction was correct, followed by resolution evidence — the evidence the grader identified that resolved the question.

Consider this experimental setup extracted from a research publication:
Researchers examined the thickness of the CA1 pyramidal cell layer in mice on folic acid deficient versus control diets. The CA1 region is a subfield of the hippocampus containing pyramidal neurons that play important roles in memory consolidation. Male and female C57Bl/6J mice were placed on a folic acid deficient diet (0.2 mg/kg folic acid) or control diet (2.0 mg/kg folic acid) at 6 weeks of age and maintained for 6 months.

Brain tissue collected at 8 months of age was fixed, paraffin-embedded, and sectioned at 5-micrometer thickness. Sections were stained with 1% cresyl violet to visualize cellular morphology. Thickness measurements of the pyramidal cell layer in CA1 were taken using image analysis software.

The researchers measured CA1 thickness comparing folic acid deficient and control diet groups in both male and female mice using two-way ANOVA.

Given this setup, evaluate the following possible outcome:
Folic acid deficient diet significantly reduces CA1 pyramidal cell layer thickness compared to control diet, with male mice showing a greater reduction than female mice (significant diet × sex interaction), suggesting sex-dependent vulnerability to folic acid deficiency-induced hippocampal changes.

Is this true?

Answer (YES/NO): NO